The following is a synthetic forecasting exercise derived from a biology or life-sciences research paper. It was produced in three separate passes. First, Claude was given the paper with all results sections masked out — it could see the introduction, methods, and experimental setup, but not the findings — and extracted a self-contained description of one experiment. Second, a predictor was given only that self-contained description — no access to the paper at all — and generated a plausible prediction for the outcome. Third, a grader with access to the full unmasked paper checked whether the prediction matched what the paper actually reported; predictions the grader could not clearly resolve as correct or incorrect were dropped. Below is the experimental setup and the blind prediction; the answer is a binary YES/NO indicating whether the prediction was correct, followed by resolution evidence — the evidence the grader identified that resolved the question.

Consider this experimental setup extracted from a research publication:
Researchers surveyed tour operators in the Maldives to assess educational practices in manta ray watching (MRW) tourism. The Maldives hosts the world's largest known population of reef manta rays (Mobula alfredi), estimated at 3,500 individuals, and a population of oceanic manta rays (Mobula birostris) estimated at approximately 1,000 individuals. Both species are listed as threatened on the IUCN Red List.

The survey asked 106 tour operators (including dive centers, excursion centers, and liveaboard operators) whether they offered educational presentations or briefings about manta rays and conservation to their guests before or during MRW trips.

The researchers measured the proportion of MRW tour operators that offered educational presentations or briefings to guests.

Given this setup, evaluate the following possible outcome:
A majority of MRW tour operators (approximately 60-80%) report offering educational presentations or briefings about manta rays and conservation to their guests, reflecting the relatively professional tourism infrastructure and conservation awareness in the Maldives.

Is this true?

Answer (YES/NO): YES